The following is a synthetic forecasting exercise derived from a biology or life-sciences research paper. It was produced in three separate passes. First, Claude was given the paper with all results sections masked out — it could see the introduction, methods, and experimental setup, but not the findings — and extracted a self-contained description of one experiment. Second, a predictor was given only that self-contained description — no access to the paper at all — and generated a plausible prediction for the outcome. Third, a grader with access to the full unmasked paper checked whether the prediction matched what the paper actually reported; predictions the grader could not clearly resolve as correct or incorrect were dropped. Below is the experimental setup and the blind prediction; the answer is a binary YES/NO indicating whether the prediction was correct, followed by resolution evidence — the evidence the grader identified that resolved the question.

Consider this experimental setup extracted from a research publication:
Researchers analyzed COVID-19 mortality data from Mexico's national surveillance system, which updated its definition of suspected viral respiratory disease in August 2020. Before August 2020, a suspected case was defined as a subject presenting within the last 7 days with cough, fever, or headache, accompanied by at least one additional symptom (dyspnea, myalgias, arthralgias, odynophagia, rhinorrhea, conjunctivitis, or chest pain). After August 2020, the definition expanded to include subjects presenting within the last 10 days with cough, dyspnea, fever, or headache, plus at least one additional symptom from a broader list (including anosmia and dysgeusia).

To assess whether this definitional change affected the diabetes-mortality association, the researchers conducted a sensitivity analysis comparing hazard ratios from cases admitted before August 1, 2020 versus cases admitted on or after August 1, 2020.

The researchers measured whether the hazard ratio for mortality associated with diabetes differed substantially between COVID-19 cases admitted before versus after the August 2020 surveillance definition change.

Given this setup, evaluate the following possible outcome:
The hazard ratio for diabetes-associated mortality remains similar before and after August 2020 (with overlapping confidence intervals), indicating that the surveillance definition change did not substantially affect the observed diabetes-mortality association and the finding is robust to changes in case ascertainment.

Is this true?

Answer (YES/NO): YES